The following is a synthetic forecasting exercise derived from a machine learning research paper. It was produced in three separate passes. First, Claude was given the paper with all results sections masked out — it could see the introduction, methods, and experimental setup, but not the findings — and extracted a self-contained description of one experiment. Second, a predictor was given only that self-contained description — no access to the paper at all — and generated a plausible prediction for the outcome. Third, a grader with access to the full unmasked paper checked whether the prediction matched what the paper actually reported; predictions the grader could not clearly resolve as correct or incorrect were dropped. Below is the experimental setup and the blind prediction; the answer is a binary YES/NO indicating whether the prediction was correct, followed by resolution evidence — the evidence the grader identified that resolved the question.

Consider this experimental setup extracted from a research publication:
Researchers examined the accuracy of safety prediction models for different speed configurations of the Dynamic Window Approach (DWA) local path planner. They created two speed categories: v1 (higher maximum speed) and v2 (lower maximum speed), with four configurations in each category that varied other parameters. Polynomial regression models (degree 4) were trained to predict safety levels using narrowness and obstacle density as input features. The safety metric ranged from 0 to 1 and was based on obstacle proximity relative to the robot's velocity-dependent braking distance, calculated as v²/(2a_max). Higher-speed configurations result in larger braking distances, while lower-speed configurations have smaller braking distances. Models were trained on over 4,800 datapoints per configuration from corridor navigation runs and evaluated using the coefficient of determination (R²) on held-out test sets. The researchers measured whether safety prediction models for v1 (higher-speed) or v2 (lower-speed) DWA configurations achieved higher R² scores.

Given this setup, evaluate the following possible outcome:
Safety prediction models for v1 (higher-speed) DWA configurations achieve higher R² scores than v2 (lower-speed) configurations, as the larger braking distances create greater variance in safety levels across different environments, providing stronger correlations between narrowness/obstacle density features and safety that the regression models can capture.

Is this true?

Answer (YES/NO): YES